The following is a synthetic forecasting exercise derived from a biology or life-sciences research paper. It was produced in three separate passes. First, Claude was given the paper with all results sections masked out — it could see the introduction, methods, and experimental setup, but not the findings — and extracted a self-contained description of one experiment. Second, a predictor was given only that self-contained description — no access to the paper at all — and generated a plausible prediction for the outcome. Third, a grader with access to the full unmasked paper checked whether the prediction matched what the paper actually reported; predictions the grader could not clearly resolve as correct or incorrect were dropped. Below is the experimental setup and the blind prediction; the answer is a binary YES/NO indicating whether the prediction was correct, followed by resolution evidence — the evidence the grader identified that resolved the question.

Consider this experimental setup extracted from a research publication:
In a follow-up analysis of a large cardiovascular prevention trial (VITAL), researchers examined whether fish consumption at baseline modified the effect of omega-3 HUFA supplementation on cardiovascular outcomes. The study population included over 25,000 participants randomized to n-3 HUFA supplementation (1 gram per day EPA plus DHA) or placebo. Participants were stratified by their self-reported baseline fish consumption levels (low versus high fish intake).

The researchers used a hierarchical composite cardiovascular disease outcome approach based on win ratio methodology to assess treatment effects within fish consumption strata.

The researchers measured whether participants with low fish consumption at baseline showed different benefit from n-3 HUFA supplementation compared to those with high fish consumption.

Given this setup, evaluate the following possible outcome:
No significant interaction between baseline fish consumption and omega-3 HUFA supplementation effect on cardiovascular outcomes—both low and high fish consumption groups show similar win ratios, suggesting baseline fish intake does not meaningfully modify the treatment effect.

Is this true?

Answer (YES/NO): NO